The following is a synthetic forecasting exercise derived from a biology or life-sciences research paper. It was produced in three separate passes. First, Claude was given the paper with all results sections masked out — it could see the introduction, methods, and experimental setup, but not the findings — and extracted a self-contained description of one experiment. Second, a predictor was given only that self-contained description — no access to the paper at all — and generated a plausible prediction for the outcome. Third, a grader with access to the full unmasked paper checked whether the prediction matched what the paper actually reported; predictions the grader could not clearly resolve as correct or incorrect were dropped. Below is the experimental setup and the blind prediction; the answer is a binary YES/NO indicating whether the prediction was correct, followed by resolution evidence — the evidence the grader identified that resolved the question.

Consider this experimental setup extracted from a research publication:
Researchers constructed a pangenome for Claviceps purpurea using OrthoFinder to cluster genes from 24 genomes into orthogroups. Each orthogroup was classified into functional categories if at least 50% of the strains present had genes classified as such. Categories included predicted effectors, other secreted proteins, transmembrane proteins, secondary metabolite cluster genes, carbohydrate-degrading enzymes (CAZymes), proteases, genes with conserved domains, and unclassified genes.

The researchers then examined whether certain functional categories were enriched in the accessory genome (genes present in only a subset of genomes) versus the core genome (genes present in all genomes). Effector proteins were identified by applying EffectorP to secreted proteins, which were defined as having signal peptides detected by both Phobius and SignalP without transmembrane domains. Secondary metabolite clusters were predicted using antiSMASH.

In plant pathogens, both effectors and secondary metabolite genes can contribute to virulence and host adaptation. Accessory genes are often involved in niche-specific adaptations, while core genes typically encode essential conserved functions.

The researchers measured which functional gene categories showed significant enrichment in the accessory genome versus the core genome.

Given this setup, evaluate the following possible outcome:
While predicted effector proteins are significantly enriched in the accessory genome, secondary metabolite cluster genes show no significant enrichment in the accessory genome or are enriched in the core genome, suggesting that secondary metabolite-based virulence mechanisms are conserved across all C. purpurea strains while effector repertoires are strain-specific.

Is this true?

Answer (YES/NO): YES